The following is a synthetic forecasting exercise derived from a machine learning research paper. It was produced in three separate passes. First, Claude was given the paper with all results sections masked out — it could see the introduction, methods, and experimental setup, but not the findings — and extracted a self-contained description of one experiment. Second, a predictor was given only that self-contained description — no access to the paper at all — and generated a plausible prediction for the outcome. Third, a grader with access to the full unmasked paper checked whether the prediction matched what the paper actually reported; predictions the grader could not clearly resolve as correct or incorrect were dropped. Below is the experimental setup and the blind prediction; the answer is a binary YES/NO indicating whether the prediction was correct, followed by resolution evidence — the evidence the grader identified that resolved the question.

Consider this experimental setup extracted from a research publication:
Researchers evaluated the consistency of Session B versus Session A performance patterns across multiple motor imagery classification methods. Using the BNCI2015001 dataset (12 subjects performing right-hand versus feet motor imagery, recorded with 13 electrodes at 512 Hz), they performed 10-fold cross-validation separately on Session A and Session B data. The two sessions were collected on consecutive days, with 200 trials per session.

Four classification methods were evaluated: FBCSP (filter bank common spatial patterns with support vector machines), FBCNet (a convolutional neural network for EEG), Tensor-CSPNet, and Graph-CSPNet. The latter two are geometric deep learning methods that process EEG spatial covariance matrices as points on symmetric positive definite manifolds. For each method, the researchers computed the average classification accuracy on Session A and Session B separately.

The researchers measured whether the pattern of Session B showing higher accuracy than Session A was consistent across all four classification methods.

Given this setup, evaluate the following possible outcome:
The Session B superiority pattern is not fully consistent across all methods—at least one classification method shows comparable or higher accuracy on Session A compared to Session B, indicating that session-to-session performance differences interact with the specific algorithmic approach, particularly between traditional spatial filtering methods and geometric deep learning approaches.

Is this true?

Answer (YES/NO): NO